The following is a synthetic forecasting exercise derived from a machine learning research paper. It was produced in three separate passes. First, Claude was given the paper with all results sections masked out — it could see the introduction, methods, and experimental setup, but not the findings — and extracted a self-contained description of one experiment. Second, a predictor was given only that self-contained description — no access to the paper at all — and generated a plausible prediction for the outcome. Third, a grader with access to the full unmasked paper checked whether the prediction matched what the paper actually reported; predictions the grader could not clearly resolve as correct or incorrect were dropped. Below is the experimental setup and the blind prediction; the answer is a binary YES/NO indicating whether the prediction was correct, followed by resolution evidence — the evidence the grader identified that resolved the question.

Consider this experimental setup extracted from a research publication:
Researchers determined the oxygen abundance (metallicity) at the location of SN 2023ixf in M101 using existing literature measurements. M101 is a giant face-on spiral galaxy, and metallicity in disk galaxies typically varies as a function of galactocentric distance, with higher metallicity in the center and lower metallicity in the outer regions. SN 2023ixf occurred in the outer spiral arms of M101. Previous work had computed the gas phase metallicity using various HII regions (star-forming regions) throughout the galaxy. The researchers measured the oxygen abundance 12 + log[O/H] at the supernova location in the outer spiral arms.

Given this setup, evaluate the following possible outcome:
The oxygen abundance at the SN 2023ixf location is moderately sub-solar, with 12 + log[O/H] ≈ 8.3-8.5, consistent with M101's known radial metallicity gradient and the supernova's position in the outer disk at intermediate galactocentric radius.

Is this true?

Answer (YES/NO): NO